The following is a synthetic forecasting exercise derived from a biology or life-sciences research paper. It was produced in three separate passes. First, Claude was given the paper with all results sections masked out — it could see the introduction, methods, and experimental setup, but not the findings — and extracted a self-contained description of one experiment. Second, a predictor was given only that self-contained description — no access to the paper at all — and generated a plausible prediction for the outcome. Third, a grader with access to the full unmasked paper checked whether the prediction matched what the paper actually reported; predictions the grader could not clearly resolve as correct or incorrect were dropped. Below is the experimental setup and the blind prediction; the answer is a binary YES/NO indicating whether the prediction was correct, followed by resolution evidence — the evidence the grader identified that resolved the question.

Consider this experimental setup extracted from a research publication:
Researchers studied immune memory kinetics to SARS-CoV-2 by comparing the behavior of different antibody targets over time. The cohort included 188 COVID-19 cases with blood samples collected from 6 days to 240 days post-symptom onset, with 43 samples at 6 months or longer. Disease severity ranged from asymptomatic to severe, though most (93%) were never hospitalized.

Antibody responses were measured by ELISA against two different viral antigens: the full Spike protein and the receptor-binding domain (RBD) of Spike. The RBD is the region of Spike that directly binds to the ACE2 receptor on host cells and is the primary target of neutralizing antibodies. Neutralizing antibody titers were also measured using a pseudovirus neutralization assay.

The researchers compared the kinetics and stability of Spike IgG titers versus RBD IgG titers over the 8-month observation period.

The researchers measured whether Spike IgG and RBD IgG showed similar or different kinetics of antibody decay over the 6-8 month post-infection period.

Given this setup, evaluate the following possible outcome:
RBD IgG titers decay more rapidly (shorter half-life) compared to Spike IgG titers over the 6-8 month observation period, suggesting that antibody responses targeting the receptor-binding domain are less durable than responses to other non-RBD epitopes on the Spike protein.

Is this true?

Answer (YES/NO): NO